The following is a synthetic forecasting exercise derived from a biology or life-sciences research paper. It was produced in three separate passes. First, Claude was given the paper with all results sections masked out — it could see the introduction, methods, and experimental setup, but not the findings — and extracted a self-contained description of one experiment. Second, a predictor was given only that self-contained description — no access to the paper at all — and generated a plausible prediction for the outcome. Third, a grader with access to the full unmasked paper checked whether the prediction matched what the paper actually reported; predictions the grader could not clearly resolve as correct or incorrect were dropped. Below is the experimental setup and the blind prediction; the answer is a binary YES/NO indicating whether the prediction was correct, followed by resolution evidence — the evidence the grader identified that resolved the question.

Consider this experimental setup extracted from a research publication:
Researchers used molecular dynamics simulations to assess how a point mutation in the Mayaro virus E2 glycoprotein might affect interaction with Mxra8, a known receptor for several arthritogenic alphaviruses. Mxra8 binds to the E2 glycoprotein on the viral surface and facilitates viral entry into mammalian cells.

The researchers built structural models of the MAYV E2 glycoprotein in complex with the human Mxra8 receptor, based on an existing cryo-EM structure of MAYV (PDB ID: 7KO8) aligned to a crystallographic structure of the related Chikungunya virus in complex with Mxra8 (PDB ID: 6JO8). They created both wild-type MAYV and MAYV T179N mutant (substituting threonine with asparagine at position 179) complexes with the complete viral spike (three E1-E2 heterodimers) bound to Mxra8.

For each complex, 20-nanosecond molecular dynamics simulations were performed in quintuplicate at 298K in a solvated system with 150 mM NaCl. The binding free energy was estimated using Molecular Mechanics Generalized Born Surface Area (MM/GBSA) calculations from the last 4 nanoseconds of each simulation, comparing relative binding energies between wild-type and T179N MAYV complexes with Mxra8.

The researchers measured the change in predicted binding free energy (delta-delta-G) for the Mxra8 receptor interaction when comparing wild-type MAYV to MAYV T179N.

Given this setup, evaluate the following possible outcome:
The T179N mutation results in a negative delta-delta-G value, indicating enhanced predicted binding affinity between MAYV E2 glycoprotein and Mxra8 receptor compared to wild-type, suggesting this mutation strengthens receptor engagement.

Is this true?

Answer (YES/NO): NO